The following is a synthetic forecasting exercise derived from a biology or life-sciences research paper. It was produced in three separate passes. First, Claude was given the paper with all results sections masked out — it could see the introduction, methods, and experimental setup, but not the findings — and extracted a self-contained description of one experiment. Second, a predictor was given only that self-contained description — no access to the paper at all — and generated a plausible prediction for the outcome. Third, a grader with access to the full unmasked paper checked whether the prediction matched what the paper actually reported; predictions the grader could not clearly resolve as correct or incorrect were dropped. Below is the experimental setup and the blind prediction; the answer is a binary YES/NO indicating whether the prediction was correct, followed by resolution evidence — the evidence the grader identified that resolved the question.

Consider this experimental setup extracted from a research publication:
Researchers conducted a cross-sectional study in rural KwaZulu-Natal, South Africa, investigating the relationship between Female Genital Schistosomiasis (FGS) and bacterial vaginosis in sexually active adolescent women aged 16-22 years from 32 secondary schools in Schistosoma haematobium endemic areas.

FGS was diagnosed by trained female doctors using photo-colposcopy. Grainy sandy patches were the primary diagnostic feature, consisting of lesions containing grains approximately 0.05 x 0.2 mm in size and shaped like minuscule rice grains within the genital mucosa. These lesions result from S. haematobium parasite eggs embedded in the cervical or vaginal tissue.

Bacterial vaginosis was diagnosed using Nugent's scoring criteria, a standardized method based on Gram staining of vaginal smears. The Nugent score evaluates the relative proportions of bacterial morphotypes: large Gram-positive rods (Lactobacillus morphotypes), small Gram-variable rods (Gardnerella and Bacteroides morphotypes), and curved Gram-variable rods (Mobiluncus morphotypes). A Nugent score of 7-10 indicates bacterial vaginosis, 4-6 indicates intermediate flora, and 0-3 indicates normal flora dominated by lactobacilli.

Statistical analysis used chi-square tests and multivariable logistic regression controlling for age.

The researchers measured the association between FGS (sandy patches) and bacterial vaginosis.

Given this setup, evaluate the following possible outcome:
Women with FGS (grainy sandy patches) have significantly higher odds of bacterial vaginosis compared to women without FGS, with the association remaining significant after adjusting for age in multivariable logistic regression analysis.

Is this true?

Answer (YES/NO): NO